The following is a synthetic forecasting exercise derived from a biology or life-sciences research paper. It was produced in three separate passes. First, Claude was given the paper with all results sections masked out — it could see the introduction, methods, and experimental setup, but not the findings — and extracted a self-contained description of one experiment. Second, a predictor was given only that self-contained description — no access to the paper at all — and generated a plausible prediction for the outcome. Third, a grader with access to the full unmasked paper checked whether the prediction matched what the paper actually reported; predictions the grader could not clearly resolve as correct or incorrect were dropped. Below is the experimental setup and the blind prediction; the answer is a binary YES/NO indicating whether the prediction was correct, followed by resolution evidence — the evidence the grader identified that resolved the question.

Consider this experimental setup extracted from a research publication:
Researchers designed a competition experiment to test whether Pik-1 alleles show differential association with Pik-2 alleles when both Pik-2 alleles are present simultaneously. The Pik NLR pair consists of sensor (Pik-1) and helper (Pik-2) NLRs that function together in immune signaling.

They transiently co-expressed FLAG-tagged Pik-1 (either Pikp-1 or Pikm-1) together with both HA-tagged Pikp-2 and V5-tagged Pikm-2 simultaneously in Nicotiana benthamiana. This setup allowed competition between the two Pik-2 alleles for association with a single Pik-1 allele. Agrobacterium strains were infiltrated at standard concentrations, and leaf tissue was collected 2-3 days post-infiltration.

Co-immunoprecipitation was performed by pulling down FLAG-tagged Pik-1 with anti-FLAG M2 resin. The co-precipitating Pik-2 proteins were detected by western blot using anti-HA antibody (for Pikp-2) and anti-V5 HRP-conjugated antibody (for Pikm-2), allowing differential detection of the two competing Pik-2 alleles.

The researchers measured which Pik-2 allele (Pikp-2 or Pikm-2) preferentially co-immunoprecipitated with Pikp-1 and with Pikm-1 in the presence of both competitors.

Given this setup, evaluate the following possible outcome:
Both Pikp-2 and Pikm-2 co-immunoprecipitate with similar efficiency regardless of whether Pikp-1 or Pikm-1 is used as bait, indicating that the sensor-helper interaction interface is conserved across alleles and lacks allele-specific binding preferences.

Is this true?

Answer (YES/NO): NO